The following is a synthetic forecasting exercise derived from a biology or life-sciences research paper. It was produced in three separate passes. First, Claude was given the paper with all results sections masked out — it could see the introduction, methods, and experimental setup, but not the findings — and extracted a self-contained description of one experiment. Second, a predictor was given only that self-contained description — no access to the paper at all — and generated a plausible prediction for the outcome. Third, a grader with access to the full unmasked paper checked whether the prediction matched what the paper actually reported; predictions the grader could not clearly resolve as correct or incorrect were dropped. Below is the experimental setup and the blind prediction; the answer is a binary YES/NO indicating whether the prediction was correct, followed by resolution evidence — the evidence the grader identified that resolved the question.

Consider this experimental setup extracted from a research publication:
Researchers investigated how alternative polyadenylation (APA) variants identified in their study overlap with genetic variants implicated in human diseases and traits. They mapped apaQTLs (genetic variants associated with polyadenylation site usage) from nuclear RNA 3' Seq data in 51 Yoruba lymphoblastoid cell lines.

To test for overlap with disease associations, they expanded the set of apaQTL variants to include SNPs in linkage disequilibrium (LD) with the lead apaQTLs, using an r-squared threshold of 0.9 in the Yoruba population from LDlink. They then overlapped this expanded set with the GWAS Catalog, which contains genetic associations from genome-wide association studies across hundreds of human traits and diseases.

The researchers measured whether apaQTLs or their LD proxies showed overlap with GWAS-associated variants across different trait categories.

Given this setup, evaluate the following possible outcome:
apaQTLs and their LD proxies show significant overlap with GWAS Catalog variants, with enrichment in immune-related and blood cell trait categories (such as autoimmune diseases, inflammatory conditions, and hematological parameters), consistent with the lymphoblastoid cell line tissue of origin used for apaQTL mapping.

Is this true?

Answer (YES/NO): NO